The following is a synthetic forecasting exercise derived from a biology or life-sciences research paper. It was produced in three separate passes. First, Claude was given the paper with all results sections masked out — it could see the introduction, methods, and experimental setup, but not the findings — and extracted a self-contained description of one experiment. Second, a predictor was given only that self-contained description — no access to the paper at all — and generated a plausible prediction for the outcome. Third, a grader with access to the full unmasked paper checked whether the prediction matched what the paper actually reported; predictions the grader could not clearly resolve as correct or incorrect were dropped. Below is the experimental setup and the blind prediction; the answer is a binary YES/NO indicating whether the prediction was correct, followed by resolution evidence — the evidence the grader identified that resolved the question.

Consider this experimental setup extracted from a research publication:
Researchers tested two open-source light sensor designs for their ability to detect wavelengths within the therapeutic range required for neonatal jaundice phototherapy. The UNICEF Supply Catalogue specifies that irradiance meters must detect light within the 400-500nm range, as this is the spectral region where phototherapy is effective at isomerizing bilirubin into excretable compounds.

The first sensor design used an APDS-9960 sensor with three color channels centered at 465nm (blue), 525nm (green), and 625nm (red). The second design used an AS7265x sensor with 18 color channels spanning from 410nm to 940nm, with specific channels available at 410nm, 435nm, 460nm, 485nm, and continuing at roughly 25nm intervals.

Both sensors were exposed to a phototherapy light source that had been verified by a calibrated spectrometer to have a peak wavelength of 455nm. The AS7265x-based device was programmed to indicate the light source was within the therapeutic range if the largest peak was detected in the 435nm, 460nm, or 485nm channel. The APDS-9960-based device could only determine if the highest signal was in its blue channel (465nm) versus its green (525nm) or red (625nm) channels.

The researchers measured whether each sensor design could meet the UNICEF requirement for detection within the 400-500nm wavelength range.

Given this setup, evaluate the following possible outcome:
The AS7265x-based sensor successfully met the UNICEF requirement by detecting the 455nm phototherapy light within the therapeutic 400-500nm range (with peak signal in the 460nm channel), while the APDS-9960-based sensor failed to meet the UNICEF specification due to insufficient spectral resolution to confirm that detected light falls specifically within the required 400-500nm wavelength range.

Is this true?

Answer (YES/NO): YES